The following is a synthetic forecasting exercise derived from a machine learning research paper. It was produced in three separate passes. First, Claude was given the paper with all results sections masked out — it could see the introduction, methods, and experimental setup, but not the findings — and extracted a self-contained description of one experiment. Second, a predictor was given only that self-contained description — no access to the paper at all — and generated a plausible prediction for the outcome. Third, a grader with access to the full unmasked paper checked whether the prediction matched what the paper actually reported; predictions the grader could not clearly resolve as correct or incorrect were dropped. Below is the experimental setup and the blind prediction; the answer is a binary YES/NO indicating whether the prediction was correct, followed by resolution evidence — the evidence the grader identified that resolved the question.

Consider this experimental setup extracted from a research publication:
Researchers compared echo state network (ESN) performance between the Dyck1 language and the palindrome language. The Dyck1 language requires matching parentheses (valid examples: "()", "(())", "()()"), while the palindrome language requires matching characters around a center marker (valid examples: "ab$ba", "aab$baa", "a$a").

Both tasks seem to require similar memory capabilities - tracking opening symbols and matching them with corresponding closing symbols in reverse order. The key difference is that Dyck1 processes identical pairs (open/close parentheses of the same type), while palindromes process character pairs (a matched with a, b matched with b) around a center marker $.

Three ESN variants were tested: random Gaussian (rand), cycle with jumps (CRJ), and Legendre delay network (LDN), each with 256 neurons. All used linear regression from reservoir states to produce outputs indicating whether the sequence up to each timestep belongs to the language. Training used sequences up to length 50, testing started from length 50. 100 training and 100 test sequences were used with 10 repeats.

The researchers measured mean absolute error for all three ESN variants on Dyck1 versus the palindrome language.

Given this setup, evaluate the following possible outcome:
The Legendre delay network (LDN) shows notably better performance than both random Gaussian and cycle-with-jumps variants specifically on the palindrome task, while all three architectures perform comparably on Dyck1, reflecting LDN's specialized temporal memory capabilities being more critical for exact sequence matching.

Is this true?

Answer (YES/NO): NO